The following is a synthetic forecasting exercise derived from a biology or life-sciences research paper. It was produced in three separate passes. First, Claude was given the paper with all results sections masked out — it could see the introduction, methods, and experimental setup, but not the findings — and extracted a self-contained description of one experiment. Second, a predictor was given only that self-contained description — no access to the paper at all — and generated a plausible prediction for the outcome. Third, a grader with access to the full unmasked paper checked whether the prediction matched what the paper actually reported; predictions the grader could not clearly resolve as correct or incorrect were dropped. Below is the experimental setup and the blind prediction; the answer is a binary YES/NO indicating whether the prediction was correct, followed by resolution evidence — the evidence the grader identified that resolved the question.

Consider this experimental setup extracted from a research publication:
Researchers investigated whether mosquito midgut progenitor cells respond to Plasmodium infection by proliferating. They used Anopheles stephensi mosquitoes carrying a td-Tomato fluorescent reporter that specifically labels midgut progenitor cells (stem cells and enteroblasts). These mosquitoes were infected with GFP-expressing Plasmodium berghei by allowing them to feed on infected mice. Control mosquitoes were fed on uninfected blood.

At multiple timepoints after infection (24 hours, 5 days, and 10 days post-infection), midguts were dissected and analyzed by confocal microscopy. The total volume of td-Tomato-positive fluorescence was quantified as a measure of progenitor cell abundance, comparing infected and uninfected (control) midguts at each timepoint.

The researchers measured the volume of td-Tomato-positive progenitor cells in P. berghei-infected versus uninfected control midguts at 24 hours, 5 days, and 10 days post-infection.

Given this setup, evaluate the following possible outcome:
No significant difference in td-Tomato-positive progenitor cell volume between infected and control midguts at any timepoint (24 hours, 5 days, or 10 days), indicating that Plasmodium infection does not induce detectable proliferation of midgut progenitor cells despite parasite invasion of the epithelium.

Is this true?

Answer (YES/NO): NO